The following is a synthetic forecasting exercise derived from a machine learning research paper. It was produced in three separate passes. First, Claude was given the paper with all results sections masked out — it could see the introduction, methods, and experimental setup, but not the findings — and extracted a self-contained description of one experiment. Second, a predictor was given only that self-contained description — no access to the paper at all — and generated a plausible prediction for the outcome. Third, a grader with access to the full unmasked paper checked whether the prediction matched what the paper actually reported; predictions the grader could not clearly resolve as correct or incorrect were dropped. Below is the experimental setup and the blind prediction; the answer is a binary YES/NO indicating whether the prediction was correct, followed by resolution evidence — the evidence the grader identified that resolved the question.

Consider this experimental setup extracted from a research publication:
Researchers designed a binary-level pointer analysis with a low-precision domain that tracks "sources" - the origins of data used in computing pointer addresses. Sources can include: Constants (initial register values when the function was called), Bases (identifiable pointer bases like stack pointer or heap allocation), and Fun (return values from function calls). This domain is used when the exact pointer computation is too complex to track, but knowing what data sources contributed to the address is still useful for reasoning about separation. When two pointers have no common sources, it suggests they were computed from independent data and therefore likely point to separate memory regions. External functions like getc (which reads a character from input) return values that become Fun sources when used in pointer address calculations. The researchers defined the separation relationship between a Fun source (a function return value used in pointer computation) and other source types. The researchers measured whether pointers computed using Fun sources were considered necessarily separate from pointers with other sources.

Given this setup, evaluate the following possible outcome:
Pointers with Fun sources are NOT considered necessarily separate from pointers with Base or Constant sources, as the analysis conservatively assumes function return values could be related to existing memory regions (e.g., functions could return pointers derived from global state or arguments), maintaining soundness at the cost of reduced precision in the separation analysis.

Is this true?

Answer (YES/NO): NO